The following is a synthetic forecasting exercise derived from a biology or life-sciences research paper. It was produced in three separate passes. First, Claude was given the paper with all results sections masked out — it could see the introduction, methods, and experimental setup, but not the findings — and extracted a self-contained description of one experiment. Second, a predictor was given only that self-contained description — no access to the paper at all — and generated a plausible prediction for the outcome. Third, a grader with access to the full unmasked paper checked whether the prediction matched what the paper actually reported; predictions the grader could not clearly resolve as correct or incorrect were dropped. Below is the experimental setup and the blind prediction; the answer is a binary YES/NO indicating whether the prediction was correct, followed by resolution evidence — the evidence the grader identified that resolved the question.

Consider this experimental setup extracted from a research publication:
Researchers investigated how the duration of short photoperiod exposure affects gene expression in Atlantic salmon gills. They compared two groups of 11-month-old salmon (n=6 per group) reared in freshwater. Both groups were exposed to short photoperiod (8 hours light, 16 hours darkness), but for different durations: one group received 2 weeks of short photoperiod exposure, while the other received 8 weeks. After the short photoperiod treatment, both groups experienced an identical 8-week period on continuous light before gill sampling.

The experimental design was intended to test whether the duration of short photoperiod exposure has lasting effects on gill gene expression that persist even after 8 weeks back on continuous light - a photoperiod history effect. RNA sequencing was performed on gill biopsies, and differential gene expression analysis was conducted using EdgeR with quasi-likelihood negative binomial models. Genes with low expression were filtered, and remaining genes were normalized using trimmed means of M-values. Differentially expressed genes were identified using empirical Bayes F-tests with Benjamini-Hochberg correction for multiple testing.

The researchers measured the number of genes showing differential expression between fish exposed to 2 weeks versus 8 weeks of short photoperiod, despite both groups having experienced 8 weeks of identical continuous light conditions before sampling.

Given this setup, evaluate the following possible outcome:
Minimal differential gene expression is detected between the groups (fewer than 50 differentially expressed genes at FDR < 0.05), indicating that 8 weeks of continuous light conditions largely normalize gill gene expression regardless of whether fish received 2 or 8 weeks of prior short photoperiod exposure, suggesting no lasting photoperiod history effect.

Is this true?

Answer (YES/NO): NO